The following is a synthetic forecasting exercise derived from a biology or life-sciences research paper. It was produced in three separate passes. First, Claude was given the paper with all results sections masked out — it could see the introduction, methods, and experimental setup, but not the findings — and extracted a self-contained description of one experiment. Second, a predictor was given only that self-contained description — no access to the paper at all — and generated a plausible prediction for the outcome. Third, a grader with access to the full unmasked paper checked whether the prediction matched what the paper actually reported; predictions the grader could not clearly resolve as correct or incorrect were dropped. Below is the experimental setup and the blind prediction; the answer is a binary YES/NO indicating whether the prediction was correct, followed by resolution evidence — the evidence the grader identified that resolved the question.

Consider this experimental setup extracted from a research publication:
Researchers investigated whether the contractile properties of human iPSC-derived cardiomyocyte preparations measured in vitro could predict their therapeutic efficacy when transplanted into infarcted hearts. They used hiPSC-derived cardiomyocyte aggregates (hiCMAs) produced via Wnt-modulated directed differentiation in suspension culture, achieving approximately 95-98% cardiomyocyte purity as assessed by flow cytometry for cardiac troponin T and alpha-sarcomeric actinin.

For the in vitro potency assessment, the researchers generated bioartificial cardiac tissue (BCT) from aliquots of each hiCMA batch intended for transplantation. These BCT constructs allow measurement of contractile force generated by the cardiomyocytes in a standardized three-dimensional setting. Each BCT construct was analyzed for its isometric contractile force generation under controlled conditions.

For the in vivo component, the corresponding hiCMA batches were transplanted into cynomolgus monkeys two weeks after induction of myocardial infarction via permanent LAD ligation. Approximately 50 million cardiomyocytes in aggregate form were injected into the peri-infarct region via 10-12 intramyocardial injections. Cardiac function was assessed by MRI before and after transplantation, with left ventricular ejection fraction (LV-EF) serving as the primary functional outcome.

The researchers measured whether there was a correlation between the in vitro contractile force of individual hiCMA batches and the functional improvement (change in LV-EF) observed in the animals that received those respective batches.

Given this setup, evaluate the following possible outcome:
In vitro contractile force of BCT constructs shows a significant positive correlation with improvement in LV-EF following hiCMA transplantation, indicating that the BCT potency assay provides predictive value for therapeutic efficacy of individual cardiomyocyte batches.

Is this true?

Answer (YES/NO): NO